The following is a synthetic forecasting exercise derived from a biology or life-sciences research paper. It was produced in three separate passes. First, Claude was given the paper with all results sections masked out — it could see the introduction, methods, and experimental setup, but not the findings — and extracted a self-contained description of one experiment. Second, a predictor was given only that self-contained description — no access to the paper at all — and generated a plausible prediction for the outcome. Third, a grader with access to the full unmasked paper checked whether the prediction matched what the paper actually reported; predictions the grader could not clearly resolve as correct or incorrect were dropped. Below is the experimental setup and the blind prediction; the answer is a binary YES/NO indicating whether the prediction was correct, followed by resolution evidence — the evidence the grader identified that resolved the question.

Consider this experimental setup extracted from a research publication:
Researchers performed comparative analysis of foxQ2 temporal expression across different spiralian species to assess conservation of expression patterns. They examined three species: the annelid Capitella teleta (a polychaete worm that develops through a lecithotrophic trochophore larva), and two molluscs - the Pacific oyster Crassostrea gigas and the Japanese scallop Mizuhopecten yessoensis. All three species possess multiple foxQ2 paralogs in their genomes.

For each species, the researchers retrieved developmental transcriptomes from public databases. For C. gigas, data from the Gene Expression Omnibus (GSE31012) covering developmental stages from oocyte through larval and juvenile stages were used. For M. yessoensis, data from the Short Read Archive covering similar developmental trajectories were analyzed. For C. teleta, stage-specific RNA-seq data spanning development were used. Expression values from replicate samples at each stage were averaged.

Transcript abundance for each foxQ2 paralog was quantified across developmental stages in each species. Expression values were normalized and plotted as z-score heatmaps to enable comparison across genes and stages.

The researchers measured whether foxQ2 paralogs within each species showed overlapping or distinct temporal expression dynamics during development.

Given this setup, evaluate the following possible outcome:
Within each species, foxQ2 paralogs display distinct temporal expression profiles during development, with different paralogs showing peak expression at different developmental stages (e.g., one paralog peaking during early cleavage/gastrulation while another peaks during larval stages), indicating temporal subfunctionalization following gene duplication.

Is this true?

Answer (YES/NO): YES